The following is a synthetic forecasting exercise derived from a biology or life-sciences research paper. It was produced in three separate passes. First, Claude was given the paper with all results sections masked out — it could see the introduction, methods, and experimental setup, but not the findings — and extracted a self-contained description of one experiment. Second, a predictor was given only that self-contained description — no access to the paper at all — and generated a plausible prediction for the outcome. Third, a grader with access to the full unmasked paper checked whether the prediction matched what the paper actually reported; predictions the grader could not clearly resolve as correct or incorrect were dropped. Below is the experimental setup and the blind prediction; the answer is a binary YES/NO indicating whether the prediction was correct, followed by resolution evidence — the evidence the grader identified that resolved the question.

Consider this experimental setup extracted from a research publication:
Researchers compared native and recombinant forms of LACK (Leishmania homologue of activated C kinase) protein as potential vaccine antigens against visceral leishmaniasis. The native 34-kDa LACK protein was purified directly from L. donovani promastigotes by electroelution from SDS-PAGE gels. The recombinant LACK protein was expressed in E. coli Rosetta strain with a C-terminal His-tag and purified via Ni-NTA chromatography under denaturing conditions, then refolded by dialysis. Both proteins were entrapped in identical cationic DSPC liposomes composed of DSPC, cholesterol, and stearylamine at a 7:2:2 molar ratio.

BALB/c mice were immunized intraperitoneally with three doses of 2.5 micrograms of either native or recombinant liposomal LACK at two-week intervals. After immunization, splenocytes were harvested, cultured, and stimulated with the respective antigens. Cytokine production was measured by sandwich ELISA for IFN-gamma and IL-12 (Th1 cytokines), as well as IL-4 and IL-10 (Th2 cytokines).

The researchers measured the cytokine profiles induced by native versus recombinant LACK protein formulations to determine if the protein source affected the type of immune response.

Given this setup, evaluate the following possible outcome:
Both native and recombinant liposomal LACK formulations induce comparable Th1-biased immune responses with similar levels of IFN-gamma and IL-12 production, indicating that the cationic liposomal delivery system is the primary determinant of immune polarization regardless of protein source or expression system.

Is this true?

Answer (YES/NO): NO